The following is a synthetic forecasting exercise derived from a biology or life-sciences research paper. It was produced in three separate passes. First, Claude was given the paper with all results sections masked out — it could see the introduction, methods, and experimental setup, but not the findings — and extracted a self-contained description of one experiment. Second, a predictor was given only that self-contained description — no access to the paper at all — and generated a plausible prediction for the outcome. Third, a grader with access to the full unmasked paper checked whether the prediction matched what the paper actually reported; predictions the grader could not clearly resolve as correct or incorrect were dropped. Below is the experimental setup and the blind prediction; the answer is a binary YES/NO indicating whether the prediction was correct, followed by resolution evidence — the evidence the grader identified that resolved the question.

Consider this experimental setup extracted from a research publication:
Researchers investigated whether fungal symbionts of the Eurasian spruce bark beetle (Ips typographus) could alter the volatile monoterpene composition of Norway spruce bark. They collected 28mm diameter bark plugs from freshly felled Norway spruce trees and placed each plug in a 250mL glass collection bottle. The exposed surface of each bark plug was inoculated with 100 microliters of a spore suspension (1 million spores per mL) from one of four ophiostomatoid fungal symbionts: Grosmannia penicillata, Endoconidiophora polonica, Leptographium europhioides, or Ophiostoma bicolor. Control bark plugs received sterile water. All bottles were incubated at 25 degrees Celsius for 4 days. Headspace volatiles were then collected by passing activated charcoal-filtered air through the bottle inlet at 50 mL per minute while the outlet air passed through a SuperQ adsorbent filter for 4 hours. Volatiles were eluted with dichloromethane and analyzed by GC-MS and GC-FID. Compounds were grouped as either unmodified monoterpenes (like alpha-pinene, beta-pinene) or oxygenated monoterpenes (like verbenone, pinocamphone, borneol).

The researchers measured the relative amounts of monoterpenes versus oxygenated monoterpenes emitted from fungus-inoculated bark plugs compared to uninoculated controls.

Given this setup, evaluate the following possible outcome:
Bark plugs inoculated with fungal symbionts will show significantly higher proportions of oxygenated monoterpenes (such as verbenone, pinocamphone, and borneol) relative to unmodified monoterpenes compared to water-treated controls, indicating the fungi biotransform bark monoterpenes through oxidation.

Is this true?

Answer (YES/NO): YES